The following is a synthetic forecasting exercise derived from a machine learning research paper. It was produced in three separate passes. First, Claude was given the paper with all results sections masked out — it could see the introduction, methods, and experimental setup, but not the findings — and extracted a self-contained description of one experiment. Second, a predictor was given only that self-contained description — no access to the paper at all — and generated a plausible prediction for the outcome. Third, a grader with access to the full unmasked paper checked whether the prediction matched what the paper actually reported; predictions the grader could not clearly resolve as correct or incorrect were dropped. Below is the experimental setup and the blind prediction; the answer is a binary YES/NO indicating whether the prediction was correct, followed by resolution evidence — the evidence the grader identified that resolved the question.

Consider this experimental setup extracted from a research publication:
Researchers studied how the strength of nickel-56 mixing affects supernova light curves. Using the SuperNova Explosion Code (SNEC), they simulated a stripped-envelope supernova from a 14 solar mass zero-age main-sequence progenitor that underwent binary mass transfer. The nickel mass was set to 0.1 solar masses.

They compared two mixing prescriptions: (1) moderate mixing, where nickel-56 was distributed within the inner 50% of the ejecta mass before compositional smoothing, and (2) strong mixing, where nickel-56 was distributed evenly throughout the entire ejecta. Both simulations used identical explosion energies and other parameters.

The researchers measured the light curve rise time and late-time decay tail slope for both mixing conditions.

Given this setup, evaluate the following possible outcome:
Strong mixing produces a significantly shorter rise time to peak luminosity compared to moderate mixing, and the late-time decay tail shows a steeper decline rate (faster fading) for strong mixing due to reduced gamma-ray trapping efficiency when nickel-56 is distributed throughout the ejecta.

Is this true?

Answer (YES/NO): NO